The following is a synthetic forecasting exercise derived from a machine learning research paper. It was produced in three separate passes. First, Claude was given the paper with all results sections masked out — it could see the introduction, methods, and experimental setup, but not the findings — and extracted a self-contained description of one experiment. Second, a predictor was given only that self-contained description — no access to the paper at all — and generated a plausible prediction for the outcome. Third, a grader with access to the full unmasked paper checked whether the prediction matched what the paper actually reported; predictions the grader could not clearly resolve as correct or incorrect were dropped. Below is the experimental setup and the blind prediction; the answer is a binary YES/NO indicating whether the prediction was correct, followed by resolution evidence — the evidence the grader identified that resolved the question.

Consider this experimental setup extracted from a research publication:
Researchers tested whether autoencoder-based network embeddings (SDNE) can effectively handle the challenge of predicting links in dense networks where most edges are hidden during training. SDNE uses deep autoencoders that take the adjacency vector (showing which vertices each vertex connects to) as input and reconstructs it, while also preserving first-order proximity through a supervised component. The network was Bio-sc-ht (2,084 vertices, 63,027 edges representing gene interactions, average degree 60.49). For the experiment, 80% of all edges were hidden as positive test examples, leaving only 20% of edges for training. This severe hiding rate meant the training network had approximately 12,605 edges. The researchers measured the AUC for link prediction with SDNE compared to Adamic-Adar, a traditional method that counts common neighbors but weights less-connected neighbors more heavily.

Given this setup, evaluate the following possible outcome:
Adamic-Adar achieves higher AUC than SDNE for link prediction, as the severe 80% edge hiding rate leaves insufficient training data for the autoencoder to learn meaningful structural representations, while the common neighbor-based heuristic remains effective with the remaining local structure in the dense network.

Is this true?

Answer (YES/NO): NO